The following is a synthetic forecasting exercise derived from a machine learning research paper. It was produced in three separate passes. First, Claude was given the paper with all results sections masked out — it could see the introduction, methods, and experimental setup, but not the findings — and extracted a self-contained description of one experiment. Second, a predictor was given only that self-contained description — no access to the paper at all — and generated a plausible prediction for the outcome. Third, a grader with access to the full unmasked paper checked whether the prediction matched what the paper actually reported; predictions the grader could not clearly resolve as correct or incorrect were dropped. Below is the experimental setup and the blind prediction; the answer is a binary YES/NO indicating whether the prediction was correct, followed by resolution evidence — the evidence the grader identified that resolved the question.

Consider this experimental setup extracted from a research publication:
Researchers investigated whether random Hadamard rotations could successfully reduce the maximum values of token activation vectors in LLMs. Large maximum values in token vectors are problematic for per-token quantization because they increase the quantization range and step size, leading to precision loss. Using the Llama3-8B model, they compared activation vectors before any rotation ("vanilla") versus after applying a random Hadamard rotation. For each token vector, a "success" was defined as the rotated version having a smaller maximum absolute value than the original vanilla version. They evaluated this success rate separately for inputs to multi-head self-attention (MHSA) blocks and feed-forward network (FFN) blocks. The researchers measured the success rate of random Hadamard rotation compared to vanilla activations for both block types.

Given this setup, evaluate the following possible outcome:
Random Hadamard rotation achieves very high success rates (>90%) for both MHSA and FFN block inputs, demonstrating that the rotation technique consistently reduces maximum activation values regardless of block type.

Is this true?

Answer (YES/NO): YES